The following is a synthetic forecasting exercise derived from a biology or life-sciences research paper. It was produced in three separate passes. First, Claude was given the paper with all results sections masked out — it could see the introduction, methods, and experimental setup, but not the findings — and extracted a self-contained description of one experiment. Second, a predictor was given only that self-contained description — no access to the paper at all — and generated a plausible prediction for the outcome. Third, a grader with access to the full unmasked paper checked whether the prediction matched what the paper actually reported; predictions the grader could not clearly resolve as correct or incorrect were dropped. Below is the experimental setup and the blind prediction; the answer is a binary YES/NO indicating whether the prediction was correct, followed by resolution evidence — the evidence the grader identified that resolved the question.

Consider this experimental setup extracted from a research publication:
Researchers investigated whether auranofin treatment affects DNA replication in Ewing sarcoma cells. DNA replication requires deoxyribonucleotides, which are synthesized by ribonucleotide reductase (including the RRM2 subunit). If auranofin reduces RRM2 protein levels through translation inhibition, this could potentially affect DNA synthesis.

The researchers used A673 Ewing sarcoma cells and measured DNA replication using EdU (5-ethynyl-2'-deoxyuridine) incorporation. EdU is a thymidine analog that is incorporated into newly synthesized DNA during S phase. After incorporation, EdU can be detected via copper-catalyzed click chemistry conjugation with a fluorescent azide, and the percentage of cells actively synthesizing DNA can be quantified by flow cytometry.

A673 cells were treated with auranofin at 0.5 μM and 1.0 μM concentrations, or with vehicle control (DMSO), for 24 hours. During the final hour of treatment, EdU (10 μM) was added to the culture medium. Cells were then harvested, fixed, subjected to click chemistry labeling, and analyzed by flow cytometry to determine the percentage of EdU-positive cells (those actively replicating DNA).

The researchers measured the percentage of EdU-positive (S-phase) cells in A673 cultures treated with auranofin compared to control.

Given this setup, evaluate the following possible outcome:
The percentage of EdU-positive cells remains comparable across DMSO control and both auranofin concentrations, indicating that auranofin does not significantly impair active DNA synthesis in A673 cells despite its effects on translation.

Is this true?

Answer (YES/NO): NO